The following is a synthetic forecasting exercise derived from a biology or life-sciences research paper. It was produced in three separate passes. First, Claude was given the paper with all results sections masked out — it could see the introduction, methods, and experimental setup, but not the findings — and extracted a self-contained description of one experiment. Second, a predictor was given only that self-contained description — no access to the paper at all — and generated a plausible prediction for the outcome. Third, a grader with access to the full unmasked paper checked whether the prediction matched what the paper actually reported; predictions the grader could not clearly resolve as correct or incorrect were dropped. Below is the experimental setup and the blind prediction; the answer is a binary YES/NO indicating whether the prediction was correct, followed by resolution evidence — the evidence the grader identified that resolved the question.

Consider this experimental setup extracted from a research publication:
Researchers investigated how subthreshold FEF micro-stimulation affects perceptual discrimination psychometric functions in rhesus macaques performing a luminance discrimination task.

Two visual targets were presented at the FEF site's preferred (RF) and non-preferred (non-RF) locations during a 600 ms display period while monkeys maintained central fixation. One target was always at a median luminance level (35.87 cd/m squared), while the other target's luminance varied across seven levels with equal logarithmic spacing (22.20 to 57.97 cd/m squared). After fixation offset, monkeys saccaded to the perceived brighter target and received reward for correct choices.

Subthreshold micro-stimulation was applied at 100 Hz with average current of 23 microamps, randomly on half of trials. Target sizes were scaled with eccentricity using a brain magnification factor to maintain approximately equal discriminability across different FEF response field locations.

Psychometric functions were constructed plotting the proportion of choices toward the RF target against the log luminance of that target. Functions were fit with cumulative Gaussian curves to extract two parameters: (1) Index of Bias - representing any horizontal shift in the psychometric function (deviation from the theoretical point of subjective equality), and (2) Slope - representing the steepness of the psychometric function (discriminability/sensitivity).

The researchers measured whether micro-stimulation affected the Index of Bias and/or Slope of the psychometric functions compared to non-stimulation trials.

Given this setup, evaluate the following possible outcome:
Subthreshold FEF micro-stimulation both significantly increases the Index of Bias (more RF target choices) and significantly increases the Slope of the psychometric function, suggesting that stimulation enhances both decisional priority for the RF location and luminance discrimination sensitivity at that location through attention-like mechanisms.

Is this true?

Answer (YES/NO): YES